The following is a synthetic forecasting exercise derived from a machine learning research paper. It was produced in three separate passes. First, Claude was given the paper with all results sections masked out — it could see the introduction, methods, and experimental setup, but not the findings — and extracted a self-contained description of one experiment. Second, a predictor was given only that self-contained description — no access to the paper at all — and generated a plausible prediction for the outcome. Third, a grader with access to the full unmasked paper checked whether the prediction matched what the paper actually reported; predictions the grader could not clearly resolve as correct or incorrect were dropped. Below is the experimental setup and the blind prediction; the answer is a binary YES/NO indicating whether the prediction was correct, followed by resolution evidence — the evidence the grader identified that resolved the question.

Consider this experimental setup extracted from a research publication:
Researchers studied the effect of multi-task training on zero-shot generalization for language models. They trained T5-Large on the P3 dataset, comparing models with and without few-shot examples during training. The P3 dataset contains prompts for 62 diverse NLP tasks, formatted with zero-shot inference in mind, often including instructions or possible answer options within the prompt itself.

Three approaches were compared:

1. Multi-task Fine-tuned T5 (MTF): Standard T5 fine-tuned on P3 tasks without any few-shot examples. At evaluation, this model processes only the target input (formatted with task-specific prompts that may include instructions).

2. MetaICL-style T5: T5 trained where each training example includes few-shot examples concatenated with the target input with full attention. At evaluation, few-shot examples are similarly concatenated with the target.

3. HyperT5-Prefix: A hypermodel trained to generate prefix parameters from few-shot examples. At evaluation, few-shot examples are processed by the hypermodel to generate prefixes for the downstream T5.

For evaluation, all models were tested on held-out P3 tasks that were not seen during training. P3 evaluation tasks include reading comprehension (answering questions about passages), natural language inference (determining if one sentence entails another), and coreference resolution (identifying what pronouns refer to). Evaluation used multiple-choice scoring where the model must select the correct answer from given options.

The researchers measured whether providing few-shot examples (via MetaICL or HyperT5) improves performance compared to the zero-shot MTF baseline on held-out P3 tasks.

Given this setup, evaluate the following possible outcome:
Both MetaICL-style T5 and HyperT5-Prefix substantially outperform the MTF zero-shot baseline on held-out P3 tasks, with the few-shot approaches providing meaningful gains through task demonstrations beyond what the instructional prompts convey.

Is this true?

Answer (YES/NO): NO